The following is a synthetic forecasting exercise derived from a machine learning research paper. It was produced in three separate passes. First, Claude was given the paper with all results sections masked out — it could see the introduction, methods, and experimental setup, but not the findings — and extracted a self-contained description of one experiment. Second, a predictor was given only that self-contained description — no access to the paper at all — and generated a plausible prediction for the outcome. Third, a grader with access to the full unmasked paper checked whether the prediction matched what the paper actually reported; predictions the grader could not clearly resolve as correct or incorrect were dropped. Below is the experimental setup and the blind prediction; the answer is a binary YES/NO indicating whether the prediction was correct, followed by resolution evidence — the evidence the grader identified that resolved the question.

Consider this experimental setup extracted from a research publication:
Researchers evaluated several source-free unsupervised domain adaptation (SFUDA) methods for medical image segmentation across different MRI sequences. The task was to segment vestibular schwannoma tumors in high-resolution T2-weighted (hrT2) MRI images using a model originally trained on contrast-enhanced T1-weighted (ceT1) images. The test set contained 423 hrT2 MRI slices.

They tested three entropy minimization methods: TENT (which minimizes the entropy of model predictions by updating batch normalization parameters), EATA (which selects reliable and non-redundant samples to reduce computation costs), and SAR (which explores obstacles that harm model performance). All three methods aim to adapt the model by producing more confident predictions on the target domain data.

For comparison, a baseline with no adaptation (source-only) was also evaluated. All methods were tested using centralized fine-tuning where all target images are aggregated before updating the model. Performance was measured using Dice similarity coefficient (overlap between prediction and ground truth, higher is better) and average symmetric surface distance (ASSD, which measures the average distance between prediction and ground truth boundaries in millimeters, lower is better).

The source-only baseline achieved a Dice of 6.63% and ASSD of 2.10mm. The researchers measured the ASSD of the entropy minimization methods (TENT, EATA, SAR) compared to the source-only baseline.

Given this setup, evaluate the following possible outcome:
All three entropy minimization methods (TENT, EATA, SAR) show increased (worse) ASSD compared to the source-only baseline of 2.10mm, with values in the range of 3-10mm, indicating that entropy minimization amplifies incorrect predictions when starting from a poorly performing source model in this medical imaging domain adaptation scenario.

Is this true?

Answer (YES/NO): YES